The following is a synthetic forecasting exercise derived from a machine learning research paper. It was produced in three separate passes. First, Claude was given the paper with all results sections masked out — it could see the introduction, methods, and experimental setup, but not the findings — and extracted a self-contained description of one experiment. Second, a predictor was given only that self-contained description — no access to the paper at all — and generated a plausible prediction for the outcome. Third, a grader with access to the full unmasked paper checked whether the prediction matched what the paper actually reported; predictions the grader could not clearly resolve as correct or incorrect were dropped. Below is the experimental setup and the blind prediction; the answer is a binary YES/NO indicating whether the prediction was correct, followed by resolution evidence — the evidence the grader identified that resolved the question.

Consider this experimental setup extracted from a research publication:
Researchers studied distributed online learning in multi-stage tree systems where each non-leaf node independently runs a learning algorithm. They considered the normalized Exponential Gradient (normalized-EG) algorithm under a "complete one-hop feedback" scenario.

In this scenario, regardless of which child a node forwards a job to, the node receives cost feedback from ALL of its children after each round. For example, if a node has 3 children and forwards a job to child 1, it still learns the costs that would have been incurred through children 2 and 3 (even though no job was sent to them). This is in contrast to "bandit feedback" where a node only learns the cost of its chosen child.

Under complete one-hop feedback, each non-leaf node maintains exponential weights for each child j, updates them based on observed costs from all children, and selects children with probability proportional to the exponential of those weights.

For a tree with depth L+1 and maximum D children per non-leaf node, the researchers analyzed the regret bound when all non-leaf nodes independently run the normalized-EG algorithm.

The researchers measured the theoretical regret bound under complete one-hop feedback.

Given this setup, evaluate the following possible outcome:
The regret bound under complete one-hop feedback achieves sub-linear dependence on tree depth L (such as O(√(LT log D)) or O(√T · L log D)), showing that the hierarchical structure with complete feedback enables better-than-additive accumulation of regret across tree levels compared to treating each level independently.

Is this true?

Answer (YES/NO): NO